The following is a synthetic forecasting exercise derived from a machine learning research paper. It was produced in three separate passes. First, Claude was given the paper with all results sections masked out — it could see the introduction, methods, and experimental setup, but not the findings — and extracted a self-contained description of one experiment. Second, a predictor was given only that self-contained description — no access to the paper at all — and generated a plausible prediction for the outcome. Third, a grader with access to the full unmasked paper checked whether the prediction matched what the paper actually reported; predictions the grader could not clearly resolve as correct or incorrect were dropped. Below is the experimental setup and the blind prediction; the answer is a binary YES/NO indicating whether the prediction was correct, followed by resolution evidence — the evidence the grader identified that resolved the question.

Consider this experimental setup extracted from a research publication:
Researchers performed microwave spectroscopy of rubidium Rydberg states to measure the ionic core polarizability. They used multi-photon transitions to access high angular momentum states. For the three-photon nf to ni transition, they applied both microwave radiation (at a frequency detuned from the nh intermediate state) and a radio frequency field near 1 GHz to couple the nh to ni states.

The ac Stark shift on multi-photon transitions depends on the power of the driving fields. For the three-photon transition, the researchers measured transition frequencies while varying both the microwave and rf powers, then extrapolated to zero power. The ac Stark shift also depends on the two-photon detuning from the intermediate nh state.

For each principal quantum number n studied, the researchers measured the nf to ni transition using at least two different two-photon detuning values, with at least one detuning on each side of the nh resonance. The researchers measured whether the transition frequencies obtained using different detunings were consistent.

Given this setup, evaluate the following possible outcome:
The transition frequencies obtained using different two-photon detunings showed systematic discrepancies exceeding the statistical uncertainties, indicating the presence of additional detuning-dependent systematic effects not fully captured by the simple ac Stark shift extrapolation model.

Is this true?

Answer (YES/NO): NO